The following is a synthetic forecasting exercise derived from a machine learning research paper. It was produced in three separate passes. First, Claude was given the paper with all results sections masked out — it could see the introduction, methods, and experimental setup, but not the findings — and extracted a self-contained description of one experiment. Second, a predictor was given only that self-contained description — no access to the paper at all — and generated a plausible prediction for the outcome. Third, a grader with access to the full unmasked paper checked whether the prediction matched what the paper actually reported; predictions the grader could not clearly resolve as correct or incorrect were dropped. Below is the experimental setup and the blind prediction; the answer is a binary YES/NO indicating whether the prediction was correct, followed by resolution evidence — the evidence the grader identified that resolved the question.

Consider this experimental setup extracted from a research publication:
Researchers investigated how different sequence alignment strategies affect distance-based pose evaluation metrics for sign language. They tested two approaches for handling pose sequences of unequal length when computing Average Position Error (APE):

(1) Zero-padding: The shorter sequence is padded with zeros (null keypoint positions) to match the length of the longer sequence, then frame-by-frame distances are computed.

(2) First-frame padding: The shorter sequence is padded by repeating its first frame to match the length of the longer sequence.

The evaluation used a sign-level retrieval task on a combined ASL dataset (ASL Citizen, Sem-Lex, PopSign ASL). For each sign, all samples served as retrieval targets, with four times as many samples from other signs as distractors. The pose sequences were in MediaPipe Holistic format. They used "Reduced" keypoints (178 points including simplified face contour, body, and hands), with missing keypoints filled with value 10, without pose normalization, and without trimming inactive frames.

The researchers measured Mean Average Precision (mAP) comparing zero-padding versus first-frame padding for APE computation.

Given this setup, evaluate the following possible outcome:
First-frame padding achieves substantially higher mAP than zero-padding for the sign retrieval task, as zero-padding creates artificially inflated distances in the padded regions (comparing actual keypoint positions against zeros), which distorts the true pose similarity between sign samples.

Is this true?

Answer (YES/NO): NO